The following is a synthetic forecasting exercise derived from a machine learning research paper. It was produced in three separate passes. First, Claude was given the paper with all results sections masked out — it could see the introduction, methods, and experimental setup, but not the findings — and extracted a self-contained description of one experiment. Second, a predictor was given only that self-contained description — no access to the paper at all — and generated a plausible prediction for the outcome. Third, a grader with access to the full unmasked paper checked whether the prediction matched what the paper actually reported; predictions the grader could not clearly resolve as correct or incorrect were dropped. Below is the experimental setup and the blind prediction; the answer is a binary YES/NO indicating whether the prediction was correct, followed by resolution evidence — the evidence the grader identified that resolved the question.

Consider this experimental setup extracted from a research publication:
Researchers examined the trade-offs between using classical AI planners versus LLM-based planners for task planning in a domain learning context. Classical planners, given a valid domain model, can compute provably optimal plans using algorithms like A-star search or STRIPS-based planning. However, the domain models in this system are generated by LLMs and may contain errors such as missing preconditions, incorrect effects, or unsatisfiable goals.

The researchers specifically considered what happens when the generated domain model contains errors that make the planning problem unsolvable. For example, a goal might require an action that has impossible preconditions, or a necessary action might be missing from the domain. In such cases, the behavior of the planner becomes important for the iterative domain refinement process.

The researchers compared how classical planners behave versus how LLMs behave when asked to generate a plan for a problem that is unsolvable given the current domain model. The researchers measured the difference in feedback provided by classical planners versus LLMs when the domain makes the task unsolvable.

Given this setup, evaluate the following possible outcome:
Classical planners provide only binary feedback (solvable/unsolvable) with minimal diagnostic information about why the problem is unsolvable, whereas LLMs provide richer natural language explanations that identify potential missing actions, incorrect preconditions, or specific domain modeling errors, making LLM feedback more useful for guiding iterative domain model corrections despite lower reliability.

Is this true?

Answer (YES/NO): YES